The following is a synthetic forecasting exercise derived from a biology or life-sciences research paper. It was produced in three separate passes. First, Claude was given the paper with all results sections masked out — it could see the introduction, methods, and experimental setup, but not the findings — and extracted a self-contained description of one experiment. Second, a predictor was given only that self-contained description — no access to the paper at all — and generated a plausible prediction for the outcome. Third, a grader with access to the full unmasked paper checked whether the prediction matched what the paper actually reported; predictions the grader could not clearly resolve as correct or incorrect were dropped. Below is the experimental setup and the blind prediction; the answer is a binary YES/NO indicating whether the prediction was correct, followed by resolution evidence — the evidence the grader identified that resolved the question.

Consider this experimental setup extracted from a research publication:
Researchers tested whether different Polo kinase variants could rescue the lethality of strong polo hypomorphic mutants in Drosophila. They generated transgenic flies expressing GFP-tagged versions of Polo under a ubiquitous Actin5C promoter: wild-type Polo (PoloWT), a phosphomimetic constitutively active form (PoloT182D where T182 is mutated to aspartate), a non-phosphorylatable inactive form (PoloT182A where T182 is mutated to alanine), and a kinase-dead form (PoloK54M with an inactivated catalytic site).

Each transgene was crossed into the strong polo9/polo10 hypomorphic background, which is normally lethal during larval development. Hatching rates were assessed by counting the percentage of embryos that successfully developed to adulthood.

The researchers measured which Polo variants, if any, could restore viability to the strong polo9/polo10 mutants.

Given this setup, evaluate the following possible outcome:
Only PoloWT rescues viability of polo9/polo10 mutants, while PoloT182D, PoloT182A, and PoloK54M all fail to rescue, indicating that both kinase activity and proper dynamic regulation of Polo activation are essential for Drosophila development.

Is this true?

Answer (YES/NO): YES